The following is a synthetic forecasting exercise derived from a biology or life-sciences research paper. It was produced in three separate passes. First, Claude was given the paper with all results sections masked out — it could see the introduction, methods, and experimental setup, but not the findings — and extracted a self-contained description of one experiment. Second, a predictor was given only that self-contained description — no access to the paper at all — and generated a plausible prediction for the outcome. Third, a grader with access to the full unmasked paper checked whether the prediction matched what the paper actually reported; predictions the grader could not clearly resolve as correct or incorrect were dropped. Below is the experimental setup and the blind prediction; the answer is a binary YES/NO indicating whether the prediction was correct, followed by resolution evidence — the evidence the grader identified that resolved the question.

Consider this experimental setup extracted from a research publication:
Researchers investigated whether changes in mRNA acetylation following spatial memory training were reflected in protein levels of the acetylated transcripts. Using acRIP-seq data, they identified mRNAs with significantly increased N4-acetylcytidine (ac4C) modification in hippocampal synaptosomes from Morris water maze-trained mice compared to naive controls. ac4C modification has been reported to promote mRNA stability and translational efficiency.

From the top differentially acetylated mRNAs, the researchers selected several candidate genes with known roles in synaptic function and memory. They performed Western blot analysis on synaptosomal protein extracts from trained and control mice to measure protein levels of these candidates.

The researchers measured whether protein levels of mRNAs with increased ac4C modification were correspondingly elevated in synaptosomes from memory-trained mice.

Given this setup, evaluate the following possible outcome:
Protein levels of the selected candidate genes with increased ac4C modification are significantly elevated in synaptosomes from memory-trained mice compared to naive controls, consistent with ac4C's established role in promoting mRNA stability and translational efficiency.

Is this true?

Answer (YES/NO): YES